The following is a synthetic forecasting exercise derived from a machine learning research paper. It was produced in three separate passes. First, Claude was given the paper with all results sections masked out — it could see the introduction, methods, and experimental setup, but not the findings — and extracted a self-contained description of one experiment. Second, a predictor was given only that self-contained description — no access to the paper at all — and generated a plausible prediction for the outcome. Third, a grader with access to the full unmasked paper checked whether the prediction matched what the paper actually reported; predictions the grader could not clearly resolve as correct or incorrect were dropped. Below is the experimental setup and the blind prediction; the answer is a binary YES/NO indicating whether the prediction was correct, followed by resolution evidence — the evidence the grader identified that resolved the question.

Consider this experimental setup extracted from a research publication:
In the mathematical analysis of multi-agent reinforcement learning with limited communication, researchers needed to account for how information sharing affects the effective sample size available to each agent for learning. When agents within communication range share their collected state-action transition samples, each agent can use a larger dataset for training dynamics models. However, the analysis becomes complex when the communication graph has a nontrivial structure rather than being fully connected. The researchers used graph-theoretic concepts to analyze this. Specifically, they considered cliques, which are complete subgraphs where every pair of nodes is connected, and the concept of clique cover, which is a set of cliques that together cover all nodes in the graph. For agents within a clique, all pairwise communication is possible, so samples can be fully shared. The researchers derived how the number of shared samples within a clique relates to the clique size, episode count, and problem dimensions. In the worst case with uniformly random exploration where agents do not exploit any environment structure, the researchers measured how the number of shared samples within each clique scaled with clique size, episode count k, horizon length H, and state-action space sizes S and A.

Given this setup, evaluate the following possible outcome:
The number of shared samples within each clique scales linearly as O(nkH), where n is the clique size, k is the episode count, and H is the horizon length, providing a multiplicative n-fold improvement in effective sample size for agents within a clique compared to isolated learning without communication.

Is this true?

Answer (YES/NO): YES